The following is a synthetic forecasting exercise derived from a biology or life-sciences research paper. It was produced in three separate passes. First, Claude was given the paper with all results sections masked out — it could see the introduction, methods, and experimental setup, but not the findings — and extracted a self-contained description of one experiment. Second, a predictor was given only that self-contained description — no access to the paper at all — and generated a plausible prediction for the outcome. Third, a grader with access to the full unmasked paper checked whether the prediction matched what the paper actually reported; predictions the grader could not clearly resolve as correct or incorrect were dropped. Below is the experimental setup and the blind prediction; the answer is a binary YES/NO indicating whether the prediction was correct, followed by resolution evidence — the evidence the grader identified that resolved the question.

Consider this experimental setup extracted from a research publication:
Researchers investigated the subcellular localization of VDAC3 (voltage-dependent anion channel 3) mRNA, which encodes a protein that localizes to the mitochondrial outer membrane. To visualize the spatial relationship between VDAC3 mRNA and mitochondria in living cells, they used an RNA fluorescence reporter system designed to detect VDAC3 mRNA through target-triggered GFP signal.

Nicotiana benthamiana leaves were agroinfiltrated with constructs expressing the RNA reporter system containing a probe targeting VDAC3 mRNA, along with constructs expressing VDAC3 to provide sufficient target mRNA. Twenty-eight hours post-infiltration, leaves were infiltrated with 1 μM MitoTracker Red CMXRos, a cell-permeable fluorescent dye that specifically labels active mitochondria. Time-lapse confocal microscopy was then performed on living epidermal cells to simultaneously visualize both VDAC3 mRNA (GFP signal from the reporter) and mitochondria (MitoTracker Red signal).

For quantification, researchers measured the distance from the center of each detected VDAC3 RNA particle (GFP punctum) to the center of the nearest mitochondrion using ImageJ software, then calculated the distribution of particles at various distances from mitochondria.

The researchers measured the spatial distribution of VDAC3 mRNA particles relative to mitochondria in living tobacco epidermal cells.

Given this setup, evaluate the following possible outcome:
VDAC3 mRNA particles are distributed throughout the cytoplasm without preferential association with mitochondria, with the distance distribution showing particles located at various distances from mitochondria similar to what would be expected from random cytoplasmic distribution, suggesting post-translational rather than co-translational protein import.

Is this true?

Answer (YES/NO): NO